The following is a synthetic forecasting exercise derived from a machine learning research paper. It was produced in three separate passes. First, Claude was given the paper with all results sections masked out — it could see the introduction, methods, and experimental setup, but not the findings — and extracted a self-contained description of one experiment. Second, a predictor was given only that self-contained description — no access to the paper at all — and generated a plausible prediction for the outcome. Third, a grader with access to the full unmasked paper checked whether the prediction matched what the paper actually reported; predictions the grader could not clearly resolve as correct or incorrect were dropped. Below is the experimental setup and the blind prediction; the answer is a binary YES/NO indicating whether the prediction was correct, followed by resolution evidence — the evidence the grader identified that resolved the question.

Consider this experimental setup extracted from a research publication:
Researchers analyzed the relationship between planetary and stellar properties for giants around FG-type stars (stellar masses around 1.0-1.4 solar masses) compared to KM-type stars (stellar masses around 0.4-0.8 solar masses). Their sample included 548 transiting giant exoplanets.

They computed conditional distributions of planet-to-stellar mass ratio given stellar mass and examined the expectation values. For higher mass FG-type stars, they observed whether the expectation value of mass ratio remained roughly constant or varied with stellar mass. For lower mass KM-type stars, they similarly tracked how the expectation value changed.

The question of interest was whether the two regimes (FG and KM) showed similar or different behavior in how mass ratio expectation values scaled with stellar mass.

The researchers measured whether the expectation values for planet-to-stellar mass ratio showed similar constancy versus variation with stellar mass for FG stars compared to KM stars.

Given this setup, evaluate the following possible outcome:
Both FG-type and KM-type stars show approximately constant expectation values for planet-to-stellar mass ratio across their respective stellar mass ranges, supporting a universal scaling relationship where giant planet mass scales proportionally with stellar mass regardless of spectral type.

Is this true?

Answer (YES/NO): NO